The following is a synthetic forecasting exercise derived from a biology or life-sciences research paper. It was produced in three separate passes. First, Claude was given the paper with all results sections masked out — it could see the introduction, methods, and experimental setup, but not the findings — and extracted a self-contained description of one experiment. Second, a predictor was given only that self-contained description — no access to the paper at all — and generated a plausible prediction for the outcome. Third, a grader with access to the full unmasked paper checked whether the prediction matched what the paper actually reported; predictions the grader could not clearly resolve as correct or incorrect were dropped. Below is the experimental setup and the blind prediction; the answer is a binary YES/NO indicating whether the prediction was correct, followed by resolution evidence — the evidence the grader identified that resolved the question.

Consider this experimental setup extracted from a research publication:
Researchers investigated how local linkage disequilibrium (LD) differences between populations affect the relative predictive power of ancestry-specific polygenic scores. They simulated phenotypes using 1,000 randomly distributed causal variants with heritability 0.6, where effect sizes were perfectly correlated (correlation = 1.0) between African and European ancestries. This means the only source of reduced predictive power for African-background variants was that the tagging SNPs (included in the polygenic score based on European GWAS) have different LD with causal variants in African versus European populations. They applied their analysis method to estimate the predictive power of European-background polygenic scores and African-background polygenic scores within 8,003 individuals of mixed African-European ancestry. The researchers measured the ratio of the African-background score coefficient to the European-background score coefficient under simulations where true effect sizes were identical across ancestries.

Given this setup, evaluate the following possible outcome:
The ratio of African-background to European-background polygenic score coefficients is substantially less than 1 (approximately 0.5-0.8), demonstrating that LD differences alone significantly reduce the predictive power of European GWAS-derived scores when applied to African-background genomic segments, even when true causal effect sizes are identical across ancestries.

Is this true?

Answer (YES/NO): YES